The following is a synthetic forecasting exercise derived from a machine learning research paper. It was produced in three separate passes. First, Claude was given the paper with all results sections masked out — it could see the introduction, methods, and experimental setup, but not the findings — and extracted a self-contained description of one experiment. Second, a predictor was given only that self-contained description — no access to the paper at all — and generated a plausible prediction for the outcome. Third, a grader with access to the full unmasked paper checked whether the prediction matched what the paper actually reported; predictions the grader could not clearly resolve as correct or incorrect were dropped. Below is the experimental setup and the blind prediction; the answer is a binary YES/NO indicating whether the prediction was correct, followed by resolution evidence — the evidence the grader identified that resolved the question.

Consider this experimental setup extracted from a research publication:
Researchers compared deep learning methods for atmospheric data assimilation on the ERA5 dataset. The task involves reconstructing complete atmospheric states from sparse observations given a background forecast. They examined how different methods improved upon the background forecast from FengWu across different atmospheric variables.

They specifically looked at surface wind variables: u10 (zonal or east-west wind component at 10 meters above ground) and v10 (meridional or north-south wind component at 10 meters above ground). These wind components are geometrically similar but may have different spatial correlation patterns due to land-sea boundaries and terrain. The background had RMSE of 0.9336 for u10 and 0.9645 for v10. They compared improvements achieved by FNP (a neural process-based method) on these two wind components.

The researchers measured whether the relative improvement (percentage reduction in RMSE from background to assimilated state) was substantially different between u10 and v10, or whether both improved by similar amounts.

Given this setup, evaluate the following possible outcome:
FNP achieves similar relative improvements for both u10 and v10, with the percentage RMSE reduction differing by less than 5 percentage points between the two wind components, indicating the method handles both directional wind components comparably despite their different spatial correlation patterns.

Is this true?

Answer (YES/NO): YES